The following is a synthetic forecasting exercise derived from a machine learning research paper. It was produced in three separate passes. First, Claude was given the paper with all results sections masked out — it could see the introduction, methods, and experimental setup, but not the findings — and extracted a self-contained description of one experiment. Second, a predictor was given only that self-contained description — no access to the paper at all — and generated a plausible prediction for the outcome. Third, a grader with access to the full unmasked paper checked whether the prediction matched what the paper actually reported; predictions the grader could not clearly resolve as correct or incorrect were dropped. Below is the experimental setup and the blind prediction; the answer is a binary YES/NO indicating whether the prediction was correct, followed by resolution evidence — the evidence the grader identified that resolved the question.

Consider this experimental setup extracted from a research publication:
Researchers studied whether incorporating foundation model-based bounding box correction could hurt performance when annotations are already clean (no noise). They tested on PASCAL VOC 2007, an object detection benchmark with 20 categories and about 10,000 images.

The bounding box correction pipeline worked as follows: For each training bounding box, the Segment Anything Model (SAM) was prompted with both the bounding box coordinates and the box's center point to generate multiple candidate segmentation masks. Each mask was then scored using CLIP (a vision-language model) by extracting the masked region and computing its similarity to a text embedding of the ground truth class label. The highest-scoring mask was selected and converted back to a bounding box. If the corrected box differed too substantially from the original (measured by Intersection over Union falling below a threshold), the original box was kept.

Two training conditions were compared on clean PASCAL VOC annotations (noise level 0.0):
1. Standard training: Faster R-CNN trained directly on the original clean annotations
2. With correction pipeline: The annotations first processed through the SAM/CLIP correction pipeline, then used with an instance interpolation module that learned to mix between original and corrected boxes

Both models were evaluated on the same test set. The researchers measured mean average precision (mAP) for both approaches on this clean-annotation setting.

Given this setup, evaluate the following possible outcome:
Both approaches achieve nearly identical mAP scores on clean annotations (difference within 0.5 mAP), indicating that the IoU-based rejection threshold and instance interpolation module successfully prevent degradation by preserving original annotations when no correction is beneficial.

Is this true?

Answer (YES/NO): NO